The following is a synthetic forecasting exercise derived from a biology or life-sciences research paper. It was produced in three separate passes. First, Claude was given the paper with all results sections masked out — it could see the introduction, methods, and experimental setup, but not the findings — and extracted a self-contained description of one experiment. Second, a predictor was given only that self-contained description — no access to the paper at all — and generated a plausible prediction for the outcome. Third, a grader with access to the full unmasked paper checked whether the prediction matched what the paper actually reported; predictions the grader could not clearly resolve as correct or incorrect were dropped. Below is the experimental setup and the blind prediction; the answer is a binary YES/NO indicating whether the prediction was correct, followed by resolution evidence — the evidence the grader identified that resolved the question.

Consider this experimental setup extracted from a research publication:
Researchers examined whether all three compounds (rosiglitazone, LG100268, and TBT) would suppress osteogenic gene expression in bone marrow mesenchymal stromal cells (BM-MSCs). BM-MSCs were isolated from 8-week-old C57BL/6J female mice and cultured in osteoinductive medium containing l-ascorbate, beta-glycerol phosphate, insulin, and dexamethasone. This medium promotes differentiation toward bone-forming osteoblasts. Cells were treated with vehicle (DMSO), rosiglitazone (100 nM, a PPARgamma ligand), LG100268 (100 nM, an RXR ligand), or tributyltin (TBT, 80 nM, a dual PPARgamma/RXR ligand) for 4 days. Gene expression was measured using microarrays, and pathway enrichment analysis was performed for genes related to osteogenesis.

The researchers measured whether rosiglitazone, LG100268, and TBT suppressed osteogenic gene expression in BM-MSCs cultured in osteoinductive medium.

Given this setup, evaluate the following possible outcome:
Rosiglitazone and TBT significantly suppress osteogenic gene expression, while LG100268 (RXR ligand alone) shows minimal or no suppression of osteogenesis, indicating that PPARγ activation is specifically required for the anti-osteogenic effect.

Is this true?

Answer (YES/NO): NO